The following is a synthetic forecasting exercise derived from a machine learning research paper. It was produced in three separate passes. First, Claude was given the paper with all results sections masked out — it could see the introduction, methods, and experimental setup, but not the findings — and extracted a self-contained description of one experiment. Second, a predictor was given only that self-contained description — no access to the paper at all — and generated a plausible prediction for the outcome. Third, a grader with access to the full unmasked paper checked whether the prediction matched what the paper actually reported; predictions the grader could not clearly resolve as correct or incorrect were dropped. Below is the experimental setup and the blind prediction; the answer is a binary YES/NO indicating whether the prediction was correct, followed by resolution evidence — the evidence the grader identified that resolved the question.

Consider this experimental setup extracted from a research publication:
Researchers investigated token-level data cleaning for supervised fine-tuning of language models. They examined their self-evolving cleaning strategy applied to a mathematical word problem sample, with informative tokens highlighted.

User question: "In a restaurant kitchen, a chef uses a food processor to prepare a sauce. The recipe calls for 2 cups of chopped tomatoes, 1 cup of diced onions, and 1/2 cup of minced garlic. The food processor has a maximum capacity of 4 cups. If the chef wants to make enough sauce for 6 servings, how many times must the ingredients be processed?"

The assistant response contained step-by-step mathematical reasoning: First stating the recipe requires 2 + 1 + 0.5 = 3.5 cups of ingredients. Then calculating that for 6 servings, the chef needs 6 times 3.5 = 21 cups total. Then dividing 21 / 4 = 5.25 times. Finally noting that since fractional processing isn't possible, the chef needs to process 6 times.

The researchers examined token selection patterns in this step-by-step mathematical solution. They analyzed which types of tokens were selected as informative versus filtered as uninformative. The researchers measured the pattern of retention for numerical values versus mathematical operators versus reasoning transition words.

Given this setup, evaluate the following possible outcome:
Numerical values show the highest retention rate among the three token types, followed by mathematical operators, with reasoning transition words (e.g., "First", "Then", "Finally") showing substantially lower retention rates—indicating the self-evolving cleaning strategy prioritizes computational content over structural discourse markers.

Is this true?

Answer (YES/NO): NO